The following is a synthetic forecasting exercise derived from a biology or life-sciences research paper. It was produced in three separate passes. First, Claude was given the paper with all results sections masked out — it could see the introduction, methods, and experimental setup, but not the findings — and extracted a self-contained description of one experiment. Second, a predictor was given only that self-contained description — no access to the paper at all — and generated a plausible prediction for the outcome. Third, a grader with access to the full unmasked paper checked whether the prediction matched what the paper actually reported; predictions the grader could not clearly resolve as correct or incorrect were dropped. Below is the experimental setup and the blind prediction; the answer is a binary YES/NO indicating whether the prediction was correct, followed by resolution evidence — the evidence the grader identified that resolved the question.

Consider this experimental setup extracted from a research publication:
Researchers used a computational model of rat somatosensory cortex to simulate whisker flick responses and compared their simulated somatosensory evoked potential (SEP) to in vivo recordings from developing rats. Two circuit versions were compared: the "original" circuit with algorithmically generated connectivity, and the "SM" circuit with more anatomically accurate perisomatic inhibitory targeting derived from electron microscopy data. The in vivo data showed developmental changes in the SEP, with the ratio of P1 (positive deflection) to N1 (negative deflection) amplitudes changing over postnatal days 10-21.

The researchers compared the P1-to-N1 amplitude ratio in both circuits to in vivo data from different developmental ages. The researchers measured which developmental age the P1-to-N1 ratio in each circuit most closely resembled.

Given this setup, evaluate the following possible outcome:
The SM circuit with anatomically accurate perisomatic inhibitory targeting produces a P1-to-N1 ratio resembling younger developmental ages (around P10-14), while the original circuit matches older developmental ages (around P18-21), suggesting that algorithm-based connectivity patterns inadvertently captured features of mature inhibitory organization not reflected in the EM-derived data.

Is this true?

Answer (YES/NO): NO